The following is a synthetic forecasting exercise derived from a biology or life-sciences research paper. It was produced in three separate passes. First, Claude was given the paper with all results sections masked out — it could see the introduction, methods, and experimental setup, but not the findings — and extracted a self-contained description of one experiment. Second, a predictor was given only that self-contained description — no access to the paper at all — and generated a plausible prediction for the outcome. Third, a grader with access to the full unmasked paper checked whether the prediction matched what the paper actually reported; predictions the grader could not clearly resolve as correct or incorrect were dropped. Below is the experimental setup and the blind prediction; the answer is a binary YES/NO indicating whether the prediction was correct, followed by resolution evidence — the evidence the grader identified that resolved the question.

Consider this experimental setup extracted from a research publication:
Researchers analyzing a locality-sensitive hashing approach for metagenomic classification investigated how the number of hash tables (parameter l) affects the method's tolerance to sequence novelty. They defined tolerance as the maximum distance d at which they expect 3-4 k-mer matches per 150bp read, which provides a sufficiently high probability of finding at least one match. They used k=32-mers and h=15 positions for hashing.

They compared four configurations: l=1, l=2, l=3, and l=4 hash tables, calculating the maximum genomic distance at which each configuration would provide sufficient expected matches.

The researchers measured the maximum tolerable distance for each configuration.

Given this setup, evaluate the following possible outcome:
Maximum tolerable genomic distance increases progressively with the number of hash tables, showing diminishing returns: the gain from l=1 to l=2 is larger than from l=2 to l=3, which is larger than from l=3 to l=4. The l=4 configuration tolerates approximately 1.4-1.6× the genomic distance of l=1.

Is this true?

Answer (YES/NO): NO